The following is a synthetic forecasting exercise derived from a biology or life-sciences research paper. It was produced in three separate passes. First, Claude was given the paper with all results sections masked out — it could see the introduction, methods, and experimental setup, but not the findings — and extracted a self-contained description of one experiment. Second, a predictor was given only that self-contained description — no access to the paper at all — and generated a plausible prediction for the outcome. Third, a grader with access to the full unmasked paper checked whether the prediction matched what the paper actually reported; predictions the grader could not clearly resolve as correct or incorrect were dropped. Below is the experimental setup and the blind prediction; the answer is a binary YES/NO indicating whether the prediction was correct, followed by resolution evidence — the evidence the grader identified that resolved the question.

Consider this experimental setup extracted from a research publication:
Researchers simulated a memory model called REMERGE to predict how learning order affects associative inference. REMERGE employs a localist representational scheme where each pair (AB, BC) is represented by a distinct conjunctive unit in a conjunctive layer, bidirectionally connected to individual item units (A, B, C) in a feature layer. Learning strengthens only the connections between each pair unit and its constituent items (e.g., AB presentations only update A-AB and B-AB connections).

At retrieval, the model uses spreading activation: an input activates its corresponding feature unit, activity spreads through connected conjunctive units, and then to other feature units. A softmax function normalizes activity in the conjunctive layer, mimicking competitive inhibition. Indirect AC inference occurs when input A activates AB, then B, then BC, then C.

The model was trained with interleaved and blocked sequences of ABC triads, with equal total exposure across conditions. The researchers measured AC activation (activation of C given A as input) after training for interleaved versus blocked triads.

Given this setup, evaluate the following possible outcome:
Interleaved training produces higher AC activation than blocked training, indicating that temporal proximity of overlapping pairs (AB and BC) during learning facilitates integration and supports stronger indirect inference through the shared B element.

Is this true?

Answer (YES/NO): NO